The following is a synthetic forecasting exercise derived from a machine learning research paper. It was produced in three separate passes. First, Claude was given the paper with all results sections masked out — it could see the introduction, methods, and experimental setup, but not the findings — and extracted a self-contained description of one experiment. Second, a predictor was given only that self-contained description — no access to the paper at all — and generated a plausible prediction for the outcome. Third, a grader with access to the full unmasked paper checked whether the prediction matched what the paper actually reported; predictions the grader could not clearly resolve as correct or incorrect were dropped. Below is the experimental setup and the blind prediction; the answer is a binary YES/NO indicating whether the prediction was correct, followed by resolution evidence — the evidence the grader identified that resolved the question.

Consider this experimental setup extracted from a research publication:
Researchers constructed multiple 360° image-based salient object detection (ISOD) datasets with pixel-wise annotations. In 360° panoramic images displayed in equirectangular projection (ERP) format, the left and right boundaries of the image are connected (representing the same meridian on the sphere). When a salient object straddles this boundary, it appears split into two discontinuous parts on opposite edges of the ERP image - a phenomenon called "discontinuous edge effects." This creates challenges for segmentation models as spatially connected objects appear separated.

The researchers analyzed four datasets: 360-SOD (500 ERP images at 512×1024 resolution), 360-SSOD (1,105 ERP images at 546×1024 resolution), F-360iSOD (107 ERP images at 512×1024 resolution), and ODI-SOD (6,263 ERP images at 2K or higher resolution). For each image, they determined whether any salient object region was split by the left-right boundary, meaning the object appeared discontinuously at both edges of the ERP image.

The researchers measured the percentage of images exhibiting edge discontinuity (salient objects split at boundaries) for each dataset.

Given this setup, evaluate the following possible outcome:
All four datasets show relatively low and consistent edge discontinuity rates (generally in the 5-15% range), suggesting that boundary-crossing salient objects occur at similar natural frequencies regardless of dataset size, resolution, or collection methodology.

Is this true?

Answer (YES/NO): NO